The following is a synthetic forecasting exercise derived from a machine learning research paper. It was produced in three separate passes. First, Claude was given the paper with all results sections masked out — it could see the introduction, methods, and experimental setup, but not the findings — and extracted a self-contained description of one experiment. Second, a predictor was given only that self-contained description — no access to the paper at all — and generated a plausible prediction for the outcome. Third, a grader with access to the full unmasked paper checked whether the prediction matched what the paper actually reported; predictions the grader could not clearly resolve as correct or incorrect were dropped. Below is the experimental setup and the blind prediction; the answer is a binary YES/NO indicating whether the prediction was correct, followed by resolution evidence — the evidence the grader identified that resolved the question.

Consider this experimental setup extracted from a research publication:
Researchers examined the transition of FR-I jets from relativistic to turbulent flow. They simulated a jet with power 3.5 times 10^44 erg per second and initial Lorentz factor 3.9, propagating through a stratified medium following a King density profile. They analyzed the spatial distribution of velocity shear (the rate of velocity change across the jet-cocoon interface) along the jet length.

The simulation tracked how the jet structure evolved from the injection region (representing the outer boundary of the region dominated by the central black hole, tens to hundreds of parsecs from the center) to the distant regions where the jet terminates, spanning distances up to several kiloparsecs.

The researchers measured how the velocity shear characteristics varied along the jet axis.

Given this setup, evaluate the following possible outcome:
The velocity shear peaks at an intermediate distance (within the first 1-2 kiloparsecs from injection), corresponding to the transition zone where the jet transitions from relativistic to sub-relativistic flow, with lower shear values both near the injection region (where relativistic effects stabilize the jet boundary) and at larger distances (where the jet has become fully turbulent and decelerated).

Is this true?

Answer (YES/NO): NO